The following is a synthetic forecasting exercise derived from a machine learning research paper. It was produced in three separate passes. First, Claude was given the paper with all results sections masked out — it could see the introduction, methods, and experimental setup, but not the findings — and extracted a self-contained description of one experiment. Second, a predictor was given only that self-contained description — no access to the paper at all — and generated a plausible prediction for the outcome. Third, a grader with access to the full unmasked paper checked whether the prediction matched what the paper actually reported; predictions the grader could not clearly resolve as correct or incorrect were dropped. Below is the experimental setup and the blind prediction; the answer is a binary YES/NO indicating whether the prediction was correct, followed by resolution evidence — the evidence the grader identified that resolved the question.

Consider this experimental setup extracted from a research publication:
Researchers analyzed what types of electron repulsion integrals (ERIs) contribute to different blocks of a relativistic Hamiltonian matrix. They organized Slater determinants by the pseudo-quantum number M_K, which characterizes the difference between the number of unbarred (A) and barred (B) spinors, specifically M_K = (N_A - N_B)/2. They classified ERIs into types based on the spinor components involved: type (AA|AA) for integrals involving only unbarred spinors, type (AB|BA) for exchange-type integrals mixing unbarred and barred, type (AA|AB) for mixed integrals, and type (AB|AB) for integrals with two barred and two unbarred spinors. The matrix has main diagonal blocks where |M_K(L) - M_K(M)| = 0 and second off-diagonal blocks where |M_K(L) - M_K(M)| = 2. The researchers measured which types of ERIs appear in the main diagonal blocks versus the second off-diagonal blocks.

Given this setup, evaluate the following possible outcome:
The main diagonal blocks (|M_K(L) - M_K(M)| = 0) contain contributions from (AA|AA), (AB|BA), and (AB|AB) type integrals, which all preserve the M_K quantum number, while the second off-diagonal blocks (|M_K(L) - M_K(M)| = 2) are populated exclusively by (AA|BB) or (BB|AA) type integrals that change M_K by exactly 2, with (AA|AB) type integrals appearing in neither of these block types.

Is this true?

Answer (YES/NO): NO